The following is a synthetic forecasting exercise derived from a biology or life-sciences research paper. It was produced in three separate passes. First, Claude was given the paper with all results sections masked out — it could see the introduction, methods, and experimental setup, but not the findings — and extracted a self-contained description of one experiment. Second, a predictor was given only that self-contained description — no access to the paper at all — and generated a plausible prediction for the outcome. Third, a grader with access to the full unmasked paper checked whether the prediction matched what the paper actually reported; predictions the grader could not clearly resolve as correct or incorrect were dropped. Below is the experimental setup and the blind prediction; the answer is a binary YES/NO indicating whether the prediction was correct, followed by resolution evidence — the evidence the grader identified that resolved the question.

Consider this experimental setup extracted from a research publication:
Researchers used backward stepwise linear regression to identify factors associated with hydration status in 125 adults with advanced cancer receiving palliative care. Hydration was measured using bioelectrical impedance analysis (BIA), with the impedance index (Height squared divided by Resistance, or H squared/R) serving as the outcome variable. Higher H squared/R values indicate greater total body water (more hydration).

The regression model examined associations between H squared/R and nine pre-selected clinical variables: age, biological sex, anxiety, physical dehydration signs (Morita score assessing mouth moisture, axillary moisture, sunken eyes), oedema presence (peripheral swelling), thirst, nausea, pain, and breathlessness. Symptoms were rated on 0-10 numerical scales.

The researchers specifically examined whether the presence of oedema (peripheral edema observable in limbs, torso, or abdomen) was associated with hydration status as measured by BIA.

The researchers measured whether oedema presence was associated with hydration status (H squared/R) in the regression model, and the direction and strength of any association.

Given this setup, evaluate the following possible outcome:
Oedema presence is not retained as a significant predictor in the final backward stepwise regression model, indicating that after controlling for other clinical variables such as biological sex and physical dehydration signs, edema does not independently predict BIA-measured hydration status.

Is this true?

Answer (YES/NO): NO